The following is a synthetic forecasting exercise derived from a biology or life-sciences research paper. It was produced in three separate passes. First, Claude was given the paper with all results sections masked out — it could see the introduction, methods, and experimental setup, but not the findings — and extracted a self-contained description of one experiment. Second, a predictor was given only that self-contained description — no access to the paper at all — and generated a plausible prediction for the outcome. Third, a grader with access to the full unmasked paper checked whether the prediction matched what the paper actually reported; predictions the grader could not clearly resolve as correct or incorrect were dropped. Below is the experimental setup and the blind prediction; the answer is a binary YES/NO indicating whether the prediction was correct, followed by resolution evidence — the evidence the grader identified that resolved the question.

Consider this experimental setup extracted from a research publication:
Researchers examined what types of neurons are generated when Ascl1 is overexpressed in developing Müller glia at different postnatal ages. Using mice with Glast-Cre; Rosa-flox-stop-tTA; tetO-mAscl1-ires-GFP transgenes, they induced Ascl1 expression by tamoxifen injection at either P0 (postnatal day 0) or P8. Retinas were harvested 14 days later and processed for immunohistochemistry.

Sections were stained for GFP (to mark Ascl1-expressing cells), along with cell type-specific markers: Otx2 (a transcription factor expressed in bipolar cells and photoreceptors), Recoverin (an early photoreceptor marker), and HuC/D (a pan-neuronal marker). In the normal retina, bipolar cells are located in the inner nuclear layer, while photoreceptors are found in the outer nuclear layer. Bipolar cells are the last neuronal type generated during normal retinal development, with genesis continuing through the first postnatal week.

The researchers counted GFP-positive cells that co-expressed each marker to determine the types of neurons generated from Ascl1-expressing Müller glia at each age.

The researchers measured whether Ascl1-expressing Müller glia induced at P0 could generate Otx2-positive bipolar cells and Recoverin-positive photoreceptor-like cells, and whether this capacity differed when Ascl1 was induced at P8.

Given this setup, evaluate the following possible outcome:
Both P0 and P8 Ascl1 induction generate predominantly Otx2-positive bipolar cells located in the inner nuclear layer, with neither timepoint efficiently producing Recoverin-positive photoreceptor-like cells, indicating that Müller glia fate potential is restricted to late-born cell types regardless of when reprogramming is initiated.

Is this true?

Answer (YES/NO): NO